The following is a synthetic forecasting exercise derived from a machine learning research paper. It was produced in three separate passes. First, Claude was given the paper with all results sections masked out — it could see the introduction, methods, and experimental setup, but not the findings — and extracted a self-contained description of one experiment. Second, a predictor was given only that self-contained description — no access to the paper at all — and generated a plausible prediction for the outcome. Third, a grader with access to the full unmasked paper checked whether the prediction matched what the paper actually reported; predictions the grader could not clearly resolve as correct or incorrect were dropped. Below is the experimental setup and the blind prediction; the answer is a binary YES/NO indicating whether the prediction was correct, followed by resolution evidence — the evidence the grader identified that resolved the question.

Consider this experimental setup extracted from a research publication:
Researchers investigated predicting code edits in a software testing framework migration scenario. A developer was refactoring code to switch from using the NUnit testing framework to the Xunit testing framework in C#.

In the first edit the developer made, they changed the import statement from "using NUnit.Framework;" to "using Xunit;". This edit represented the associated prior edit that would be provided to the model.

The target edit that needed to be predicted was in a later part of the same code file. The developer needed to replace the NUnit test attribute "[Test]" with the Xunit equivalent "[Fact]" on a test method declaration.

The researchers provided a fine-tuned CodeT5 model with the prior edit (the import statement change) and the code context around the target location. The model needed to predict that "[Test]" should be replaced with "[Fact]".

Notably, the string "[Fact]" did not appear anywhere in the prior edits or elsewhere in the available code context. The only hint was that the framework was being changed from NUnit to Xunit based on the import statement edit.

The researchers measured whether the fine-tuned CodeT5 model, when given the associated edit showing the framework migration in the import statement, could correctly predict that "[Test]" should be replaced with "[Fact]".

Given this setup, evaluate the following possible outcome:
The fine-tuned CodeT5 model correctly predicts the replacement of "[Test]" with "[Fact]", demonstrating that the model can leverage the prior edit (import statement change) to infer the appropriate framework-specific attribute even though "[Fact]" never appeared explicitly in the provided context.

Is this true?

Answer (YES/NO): YES